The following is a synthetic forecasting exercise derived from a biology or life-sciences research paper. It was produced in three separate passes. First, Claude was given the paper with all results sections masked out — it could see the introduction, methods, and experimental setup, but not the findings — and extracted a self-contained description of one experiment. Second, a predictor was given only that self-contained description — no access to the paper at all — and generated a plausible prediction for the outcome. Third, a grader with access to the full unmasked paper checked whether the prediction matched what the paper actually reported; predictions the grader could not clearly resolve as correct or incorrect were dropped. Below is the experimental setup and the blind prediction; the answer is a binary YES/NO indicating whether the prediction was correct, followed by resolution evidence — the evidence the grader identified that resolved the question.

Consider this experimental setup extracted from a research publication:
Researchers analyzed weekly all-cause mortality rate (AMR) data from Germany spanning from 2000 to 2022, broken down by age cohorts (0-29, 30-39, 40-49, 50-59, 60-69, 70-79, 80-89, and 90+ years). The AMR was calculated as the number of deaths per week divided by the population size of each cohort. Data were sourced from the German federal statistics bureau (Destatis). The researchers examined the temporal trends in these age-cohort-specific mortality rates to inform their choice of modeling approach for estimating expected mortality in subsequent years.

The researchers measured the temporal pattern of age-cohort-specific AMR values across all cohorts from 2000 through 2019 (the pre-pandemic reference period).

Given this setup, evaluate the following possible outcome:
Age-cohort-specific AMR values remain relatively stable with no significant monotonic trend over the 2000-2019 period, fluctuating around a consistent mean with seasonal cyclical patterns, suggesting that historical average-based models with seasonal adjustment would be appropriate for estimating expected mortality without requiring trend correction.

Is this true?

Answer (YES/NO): NO